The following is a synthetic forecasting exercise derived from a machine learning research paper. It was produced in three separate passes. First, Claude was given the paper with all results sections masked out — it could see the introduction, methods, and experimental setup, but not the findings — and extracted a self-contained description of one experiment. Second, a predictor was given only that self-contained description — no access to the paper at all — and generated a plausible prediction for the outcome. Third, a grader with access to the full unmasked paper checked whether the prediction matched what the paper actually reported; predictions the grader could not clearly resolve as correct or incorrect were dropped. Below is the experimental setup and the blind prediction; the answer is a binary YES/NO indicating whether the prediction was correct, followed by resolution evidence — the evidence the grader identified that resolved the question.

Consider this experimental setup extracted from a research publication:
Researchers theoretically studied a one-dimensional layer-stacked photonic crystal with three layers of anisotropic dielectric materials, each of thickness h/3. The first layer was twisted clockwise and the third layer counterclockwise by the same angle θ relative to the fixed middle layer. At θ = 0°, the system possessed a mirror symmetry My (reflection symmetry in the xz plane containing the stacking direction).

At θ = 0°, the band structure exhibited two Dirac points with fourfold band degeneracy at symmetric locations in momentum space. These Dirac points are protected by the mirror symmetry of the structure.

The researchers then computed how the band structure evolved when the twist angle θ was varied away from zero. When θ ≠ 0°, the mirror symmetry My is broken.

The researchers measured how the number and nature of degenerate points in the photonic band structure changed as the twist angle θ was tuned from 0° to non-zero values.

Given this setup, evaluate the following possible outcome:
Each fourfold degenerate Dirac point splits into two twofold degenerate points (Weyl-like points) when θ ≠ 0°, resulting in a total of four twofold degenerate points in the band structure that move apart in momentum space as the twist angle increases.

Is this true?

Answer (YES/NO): YES